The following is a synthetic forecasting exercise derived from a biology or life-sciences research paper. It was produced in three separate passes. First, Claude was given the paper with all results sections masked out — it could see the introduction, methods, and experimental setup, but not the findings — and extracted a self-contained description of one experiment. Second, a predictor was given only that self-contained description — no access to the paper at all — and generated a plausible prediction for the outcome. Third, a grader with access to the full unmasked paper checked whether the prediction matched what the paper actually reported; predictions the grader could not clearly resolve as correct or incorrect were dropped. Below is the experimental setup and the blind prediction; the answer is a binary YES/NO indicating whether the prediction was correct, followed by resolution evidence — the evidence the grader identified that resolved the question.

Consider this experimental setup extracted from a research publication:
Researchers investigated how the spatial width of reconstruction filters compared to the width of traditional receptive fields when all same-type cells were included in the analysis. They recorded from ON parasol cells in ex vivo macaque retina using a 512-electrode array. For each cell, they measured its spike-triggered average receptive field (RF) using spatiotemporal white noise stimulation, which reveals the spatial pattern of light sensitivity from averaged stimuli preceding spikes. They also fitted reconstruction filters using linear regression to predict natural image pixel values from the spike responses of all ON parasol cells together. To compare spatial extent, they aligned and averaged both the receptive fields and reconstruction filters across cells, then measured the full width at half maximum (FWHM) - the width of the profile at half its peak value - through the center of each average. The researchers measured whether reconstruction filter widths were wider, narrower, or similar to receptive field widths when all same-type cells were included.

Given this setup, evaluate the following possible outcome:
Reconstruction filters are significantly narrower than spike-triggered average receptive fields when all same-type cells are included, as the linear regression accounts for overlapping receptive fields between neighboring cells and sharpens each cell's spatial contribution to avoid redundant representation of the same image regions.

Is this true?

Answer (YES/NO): NO